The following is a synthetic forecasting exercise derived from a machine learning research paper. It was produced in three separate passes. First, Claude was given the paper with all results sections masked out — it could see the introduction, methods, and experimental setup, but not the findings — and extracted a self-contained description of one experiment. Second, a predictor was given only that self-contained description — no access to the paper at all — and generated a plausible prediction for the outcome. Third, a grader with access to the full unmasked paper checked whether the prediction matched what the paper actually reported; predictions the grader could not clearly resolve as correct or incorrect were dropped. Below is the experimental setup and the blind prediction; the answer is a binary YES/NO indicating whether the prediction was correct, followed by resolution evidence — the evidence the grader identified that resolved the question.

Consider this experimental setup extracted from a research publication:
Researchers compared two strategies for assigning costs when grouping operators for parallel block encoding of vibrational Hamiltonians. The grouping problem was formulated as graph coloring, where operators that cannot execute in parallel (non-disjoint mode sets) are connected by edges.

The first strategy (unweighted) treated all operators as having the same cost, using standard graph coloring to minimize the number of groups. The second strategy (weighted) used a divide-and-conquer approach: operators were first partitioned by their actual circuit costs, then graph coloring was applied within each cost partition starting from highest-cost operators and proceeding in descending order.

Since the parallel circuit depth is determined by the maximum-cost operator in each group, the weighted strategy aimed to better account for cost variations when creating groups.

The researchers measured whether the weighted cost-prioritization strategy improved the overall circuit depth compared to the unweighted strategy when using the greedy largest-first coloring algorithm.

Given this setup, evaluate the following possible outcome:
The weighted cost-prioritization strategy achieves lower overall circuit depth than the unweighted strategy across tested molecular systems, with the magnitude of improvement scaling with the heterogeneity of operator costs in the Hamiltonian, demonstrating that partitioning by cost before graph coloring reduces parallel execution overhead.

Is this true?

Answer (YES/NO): NO